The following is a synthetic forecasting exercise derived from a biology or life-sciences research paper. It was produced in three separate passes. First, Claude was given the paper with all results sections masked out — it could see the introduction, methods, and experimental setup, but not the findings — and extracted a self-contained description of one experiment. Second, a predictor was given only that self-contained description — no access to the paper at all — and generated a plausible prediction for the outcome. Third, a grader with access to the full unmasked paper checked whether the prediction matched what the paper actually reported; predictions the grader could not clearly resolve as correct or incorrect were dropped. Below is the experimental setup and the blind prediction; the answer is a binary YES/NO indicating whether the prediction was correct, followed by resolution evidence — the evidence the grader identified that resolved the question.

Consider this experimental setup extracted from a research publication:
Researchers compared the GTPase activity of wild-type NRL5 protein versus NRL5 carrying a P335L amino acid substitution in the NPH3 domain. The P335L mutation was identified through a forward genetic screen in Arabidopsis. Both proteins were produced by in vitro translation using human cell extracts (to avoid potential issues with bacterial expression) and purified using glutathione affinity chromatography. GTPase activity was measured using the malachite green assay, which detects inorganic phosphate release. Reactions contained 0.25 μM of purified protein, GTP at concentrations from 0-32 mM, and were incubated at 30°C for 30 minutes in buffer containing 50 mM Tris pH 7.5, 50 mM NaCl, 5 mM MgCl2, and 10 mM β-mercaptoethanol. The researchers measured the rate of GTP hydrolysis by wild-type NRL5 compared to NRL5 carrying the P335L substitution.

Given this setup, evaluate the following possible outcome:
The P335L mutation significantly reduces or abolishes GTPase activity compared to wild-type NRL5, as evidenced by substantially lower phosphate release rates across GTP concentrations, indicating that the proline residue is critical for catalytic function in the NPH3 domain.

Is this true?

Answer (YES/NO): YES